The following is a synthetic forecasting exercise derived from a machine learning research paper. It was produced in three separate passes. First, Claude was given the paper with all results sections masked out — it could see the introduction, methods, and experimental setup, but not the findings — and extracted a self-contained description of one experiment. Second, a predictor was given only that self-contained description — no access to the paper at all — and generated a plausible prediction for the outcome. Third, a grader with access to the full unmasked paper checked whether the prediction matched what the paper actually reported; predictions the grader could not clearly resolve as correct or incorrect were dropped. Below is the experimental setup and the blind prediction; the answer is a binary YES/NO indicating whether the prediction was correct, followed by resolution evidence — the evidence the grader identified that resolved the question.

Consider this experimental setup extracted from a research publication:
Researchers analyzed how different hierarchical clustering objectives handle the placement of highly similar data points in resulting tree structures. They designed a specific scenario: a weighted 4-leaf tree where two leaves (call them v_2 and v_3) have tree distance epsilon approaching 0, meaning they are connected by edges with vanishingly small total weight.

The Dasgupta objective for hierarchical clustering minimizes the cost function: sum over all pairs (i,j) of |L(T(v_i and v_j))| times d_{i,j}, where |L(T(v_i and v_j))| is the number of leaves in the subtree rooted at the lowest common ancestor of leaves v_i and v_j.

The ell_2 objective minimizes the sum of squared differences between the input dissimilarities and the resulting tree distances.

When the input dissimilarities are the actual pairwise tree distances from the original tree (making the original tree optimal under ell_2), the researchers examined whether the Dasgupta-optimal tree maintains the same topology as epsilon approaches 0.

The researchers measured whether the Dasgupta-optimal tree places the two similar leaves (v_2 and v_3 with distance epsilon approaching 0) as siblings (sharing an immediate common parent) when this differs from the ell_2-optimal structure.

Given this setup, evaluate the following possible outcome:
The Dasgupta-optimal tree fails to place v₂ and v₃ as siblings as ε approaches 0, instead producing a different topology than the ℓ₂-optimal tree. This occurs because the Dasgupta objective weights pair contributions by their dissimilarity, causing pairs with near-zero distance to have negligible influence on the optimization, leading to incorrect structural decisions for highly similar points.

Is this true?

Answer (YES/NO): NO